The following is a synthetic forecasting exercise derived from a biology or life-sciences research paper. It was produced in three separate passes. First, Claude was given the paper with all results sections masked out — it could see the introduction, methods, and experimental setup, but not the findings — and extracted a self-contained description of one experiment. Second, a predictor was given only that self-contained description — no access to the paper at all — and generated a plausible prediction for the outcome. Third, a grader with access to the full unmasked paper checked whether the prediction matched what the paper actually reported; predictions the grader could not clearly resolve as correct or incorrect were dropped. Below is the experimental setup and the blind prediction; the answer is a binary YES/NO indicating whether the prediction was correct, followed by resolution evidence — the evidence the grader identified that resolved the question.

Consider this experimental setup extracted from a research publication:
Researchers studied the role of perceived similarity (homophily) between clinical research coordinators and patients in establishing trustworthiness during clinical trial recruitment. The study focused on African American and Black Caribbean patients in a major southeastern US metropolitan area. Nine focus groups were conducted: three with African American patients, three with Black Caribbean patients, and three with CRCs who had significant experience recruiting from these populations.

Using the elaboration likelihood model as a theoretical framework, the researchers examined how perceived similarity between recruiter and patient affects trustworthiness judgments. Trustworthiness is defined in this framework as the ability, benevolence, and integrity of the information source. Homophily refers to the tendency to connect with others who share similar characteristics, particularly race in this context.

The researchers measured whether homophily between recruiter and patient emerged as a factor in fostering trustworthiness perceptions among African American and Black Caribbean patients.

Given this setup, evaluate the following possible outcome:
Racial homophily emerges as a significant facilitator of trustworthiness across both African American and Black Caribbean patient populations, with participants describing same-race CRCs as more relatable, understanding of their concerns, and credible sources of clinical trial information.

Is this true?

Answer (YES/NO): YES